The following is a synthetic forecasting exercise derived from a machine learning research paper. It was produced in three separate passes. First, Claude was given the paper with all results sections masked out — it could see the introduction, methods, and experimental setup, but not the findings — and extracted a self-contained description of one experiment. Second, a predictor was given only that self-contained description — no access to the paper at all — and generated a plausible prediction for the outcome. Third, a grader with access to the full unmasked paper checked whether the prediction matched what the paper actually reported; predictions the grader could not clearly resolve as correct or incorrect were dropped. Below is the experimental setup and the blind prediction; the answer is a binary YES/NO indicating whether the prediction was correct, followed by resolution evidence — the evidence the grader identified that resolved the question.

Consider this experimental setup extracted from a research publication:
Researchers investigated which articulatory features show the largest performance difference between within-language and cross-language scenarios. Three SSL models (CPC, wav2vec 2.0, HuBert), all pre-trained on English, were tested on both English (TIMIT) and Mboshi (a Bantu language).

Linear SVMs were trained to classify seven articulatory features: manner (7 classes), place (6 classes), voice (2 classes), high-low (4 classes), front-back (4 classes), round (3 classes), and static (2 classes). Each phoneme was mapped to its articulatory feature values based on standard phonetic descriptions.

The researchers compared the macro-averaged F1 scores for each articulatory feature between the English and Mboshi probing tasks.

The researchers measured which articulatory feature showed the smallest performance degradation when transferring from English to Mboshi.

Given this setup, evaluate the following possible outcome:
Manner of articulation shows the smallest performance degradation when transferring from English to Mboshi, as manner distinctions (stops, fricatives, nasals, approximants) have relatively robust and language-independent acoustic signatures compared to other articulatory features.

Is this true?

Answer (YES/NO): NO